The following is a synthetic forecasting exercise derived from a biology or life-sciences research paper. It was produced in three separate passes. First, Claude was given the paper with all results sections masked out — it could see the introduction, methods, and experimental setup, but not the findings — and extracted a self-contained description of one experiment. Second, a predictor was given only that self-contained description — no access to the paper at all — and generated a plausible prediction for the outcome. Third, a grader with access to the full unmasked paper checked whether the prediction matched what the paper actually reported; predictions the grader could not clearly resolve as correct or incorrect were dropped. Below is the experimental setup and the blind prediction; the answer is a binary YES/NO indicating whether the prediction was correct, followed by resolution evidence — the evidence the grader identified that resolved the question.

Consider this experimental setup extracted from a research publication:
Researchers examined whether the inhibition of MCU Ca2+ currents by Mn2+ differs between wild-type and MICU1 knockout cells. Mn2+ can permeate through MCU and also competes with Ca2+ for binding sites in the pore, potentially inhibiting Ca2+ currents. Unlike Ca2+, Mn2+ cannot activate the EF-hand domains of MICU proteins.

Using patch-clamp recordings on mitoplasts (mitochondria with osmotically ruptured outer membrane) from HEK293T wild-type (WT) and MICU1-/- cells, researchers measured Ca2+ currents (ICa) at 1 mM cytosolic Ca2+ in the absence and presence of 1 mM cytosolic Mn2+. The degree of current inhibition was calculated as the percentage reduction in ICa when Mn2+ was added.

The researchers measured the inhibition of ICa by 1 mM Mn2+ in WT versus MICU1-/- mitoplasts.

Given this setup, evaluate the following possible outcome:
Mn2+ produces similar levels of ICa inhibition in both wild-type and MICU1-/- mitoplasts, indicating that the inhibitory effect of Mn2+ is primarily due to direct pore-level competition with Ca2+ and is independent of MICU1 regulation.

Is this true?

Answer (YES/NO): YES